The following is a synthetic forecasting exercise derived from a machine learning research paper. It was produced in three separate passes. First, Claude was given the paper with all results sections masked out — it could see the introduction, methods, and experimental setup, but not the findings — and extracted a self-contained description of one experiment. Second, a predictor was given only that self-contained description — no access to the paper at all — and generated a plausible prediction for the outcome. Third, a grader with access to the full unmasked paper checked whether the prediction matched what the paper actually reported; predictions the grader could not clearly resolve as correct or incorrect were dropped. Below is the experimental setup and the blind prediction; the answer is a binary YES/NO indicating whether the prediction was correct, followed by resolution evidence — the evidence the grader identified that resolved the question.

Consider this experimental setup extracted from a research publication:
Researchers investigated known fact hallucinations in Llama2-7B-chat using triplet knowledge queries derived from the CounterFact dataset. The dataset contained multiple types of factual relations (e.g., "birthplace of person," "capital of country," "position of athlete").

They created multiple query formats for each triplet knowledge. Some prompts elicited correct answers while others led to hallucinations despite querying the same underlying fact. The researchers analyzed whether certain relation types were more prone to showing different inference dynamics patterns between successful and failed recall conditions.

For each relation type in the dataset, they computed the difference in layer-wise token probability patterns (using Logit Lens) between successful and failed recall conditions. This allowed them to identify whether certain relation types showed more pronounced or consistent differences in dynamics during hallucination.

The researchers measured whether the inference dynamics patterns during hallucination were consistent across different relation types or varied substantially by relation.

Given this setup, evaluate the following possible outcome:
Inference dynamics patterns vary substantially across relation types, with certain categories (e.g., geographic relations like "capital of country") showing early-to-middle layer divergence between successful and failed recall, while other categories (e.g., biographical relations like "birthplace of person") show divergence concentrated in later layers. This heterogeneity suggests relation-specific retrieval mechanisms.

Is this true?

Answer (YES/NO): NO